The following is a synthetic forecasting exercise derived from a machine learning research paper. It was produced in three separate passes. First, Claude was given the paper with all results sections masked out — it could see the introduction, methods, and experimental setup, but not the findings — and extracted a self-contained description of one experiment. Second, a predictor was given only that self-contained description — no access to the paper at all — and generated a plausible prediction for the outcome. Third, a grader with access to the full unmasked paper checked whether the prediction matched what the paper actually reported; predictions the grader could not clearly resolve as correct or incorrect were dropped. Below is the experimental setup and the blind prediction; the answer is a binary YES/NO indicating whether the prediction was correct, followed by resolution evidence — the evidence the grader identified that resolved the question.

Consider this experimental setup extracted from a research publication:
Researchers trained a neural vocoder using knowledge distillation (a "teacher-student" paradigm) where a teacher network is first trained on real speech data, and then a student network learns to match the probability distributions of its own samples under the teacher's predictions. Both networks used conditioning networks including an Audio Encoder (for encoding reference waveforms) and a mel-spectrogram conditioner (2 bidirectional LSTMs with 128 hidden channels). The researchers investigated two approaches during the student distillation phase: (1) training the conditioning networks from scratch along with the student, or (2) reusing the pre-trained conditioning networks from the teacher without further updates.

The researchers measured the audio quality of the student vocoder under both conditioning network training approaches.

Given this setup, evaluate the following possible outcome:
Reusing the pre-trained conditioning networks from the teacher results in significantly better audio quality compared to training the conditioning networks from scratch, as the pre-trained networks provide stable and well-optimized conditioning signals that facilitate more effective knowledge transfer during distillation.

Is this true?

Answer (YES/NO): YES